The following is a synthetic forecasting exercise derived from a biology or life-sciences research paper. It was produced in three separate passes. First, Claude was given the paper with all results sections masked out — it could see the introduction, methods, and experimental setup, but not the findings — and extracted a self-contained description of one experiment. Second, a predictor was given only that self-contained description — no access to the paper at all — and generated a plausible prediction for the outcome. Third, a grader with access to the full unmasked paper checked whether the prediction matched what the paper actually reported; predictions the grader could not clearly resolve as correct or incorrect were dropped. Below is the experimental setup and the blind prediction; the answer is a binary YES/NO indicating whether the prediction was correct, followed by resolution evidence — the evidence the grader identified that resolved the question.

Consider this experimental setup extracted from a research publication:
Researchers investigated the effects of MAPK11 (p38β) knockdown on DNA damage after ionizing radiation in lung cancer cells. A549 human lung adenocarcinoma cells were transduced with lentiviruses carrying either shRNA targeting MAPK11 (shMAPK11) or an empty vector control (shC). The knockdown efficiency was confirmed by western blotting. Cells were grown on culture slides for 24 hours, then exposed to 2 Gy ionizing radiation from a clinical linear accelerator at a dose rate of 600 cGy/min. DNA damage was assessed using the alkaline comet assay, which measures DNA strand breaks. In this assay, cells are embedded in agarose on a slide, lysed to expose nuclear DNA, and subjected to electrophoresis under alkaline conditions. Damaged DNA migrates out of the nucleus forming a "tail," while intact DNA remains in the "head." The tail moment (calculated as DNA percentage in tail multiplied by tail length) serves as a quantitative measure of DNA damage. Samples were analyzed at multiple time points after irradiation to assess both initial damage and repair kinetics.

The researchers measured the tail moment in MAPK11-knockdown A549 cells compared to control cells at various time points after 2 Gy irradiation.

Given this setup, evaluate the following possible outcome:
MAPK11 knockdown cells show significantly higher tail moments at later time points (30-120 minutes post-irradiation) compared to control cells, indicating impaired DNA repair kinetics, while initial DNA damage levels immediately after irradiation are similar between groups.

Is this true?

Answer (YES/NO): NO